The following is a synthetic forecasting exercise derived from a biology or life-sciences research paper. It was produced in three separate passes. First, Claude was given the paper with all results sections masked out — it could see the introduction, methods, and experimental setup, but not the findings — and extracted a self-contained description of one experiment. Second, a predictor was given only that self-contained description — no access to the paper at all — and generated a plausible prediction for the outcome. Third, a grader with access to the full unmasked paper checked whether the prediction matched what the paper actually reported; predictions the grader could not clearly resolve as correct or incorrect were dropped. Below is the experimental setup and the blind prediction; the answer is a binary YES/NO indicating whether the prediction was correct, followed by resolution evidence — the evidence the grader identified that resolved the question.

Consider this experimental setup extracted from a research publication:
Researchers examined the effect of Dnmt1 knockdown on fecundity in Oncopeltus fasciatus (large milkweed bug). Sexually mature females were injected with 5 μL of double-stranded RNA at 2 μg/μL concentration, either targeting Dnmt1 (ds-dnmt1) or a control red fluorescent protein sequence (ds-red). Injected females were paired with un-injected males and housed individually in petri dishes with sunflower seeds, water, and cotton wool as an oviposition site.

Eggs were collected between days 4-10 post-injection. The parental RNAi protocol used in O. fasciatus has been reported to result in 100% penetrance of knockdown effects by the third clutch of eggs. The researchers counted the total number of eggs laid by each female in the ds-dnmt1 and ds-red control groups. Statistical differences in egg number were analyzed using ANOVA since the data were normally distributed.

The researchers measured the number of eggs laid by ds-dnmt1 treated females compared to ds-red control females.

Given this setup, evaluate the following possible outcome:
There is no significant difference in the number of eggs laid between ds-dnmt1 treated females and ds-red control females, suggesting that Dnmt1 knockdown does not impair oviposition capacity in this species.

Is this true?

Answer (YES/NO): YES